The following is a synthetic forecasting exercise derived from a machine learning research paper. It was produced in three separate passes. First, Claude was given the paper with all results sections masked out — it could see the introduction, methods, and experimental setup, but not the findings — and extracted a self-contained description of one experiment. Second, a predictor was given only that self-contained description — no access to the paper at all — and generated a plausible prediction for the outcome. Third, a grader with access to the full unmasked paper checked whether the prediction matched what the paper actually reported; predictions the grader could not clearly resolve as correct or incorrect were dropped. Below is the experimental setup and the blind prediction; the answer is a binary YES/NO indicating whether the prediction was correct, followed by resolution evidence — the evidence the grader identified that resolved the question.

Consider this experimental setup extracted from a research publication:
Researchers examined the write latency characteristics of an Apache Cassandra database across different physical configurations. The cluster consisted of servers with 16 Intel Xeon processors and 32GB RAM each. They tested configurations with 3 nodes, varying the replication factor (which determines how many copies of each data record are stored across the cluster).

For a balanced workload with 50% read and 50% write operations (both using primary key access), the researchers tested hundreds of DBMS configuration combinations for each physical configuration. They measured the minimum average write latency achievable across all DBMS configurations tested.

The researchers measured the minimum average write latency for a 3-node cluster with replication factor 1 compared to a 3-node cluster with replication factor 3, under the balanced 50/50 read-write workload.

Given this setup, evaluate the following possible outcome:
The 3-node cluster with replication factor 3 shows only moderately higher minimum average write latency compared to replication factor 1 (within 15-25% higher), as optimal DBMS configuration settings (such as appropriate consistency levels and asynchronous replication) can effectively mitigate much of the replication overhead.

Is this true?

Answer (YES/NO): NO